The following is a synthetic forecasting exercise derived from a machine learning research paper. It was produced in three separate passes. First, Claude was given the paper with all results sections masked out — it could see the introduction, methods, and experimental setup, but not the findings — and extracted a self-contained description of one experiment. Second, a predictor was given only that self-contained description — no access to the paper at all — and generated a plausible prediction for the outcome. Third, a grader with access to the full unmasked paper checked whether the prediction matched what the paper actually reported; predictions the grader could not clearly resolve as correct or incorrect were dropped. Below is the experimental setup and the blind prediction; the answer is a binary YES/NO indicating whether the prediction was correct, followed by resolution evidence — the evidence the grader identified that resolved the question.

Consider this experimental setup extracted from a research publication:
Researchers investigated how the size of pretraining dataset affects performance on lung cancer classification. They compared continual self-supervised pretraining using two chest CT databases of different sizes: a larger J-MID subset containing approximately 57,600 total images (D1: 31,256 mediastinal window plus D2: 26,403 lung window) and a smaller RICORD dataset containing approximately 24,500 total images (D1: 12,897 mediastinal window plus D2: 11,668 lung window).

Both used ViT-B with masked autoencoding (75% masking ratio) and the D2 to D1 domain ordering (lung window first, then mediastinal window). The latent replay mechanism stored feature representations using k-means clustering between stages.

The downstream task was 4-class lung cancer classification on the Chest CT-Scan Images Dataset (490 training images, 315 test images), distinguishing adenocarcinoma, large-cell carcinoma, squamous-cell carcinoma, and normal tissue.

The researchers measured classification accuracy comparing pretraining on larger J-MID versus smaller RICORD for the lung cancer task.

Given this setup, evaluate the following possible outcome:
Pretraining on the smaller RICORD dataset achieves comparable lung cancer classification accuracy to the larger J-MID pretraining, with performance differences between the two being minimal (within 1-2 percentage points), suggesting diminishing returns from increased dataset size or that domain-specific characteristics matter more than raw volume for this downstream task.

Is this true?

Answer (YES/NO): NO